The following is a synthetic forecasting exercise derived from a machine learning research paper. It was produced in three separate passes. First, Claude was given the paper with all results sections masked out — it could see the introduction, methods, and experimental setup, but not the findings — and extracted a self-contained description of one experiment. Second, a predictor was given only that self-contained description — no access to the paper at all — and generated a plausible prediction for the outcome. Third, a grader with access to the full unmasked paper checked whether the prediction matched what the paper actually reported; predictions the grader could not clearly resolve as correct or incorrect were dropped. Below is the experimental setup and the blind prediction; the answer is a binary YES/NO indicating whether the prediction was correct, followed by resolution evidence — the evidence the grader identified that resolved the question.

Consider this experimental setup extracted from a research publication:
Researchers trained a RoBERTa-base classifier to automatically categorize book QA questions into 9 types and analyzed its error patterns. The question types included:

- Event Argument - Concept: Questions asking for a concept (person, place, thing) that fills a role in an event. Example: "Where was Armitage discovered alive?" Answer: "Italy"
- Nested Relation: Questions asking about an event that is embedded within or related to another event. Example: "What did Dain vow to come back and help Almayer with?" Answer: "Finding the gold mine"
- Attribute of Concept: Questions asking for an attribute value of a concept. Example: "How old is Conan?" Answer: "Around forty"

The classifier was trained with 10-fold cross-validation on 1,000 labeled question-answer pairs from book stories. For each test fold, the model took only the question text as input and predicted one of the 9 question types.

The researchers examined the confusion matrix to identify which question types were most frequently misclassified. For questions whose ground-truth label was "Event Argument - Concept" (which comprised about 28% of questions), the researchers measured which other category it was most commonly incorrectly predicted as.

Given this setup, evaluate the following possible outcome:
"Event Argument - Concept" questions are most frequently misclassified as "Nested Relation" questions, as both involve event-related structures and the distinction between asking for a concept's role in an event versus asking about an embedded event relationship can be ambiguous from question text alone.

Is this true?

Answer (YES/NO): YES